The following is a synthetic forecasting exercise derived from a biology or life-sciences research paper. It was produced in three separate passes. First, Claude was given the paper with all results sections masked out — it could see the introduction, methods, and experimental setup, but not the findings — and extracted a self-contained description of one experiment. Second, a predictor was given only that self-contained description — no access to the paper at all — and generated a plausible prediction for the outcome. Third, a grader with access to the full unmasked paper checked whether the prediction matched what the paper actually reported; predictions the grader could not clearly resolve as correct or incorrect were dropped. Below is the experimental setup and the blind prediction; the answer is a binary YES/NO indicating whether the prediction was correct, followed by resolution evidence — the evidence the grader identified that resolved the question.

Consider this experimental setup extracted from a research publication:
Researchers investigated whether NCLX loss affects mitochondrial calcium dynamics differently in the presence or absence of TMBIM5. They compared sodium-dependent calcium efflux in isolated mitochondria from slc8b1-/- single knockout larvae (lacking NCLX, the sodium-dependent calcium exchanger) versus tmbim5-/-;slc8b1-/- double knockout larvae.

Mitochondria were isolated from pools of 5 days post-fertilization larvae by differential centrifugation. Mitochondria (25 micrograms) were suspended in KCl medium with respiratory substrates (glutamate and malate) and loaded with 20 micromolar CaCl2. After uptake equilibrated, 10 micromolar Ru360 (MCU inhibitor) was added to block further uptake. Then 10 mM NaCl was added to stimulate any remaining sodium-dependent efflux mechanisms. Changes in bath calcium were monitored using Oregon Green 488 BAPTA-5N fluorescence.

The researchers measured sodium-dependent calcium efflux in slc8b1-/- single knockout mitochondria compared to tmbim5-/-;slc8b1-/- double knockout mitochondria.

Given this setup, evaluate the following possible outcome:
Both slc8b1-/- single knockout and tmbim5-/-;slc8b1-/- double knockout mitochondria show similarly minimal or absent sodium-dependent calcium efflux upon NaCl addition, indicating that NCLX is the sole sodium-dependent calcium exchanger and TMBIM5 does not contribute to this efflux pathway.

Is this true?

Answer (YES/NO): NO